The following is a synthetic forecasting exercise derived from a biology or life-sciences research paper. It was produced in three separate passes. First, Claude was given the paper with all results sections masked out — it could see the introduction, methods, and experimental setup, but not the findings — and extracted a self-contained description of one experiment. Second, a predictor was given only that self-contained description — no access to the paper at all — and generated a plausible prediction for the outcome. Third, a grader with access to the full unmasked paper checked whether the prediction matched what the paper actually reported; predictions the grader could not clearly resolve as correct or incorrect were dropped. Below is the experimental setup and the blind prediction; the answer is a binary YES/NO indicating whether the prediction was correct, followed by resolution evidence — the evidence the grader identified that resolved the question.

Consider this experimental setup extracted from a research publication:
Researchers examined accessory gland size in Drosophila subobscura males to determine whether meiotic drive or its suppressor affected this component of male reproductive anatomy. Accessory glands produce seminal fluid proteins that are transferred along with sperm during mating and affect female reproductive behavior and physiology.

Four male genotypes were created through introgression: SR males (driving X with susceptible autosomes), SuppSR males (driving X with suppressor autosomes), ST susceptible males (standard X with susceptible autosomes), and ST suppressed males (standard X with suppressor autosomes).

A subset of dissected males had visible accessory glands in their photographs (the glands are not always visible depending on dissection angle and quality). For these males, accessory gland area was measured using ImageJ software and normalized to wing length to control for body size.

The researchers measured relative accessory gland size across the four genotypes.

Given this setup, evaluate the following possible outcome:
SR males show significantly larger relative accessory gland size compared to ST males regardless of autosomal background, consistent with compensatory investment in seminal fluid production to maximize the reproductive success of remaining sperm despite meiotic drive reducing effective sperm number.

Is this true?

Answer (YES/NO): NO